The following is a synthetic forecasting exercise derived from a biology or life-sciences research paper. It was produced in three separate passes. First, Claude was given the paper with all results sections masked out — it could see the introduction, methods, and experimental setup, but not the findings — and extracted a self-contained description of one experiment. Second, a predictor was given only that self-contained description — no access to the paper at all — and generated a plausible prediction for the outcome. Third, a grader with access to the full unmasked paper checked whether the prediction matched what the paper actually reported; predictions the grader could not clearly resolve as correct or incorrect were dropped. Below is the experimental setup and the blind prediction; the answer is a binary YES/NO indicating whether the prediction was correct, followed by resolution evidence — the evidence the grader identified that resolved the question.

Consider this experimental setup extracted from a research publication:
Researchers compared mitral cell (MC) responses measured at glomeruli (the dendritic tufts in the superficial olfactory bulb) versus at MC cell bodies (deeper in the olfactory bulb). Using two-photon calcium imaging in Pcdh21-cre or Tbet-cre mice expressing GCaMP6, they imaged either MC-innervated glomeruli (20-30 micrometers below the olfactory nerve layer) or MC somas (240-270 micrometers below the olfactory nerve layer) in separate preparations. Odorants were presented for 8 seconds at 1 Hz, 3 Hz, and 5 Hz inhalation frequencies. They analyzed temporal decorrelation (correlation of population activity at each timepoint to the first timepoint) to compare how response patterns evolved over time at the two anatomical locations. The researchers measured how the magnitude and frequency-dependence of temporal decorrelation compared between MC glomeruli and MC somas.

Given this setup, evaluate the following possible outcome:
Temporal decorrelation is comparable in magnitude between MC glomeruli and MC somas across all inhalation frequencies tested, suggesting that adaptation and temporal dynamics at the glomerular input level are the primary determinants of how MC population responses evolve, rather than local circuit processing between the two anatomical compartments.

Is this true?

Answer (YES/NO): NO